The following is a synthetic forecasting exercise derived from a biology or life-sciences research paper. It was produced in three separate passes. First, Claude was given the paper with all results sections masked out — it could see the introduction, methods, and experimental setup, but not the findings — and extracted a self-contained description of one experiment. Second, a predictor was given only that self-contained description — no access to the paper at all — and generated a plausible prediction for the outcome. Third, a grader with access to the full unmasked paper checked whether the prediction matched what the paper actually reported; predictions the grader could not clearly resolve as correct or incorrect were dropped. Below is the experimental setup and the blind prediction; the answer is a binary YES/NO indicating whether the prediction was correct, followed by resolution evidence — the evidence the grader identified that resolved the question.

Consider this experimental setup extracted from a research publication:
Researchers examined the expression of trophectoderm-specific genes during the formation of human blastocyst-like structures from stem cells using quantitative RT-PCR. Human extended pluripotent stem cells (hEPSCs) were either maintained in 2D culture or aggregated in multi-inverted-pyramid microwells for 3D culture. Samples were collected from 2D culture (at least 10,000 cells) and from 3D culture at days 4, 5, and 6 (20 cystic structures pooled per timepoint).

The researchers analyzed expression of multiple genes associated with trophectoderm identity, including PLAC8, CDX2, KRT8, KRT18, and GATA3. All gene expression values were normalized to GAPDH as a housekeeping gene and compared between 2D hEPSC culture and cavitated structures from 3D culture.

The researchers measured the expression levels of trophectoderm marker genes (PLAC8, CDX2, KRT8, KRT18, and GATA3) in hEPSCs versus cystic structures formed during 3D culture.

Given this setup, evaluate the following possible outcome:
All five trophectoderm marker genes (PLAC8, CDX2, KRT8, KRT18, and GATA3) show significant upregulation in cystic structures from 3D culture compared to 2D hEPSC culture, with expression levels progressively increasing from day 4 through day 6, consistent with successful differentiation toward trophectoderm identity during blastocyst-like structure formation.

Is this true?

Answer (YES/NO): NO